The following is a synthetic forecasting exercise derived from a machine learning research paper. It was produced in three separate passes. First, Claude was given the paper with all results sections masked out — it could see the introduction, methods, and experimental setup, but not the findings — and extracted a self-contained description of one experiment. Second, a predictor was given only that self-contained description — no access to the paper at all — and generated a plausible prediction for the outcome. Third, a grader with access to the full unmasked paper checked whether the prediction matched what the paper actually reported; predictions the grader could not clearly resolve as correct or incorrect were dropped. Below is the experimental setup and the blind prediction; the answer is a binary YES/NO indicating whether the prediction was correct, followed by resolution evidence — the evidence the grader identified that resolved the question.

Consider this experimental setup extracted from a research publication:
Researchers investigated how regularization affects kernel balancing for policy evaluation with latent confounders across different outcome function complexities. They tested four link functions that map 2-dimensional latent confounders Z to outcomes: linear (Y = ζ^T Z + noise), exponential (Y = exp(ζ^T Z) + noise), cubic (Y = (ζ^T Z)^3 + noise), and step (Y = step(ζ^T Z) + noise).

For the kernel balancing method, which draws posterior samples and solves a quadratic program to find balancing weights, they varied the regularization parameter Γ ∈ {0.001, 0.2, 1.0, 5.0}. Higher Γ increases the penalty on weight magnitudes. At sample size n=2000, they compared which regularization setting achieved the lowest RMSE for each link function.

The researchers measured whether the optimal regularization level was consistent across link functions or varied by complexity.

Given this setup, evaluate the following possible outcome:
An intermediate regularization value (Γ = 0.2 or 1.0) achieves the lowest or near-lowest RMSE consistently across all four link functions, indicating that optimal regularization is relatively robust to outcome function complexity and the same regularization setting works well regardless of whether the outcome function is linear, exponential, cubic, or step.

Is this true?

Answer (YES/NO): NO